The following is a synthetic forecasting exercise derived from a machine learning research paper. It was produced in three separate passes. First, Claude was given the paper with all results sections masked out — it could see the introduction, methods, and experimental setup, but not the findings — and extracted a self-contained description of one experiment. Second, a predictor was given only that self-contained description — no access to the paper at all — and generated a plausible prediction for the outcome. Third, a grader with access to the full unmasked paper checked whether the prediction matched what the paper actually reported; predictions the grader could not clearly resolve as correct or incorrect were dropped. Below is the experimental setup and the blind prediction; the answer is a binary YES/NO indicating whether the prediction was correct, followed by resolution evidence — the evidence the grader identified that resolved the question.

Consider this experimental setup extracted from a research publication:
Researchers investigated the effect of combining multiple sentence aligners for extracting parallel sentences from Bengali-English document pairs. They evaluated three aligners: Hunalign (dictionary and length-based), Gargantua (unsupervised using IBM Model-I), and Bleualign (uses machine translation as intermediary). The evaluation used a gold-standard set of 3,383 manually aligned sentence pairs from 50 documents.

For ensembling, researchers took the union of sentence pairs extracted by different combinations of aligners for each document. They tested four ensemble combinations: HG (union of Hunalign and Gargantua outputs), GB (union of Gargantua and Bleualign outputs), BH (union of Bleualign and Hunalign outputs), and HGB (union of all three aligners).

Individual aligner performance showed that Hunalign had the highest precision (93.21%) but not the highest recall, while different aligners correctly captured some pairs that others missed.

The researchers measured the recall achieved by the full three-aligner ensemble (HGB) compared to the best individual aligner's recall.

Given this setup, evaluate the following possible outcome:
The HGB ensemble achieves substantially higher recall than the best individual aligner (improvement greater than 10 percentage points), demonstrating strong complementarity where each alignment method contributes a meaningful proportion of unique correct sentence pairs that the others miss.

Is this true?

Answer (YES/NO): NO